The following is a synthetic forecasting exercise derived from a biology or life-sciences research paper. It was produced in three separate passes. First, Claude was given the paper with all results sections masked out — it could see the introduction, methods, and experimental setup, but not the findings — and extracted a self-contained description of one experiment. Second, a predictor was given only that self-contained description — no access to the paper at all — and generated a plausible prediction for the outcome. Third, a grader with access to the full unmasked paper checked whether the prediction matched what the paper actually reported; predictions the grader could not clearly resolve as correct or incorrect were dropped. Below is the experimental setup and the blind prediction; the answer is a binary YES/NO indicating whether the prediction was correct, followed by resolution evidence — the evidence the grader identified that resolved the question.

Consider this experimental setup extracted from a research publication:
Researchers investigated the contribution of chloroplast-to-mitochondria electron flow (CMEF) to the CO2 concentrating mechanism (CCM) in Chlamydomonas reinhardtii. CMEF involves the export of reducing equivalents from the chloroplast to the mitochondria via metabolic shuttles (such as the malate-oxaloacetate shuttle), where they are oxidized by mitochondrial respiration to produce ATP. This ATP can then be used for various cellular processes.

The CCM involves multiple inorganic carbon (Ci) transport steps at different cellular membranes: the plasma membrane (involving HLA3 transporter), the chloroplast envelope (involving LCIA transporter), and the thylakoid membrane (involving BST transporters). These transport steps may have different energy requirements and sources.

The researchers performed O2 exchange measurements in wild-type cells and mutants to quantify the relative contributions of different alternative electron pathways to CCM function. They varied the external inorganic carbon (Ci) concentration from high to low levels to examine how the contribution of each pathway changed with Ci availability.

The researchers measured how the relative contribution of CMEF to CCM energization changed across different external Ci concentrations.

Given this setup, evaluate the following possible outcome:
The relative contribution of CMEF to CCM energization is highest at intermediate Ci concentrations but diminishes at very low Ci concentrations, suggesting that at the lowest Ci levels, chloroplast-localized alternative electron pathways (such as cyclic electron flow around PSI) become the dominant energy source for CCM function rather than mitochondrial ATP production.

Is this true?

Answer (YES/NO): NO